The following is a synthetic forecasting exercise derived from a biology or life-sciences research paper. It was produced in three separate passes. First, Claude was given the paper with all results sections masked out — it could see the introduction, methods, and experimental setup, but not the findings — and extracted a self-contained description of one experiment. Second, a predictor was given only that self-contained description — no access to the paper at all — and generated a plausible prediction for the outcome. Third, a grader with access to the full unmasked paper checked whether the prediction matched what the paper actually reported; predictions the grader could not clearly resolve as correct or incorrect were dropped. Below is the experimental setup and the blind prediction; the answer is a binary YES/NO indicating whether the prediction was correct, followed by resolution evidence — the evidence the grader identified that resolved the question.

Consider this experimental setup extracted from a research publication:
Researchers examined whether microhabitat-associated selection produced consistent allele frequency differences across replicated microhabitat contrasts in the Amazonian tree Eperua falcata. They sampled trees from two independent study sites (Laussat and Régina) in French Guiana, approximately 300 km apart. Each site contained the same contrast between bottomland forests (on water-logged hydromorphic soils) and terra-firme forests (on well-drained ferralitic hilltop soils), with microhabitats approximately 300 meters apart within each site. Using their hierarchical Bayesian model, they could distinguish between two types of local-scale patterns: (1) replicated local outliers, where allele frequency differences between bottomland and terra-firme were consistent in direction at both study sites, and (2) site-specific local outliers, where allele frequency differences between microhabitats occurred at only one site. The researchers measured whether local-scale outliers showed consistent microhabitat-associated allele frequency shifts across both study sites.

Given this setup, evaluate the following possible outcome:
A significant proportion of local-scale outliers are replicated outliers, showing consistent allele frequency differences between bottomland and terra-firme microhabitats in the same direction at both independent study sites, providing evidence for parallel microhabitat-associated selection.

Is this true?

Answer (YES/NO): YES